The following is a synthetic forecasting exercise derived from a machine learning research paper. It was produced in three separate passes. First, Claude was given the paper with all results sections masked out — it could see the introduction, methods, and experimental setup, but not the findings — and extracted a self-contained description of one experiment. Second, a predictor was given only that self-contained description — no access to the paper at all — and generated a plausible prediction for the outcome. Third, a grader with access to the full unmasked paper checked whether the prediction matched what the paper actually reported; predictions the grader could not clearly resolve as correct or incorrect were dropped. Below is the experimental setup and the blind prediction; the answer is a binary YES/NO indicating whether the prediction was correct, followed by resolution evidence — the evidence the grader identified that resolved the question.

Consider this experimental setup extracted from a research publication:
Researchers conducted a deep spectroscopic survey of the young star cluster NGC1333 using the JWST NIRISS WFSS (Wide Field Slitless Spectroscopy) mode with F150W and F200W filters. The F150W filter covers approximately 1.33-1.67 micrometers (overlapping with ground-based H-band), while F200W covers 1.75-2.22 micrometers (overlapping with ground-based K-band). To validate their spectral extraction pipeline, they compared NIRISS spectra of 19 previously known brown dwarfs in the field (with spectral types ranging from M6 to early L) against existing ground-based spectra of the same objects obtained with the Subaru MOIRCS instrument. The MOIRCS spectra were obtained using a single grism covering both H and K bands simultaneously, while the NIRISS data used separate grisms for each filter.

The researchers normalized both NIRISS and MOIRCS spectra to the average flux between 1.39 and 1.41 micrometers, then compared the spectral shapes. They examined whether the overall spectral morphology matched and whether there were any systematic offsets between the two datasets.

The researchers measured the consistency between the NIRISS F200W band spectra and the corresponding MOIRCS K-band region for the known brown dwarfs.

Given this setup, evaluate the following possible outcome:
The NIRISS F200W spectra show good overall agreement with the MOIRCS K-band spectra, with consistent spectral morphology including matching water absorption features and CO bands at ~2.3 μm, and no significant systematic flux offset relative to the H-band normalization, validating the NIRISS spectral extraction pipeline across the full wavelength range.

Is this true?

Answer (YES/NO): NO